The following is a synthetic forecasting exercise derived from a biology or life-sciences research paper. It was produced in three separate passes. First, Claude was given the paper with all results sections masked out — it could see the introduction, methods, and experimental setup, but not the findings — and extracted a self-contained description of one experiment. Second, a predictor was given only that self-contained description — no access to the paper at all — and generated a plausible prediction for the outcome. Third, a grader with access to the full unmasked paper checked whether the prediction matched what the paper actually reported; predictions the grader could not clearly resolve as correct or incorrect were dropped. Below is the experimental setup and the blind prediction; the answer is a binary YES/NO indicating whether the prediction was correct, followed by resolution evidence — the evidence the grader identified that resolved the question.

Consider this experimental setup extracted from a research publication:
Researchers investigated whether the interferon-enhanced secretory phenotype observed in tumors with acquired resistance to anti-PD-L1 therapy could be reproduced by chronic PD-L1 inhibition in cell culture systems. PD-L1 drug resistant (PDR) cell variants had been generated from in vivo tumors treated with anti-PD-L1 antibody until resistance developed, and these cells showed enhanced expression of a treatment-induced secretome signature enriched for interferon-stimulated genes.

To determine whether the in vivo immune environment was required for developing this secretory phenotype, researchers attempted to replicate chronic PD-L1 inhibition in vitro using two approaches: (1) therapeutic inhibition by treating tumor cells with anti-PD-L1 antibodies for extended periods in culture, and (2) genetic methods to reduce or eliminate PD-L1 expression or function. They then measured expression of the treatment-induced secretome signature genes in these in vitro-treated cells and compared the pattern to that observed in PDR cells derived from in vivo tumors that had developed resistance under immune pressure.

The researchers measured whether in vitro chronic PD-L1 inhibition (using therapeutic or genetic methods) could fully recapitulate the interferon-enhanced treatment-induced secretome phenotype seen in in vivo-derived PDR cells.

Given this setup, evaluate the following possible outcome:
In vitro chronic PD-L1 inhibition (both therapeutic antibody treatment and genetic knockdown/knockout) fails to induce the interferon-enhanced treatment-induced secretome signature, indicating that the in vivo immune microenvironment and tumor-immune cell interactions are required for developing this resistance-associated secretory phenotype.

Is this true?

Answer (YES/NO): NO